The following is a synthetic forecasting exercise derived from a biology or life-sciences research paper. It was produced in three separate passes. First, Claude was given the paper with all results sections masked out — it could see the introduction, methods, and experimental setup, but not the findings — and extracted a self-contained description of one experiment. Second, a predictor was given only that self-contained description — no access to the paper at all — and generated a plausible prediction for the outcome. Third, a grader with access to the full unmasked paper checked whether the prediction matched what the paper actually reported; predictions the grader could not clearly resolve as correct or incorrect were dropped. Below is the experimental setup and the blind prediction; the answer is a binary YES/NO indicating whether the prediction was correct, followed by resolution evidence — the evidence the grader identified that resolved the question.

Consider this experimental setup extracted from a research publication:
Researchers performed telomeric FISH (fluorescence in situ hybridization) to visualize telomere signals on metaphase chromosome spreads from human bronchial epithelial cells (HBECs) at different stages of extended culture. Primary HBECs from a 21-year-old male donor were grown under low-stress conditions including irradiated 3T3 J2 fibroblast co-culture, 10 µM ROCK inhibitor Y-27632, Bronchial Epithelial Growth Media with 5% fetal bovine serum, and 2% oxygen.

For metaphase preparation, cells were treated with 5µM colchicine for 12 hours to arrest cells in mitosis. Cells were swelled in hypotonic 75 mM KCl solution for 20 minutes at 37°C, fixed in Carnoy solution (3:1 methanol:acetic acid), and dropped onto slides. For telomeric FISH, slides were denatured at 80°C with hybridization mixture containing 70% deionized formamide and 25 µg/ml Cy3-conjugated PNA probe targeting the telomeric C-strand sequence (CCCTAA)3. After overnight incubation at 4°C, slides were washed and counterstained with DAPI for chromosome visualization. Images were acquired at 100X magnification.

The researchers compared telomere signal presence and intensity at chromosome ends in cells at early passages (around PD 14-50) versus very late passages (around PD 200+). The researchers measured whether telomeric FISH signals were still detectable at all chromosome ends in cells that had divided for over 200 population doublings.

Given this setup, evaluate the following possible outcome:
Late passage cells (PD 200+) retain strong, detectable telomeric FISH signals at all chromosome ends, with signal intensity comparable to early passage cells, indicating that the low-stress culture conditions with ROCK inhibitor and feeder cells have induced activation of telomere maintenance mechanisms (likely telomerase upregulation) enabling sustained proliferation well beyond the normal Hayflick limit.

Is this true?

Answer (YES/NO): NO